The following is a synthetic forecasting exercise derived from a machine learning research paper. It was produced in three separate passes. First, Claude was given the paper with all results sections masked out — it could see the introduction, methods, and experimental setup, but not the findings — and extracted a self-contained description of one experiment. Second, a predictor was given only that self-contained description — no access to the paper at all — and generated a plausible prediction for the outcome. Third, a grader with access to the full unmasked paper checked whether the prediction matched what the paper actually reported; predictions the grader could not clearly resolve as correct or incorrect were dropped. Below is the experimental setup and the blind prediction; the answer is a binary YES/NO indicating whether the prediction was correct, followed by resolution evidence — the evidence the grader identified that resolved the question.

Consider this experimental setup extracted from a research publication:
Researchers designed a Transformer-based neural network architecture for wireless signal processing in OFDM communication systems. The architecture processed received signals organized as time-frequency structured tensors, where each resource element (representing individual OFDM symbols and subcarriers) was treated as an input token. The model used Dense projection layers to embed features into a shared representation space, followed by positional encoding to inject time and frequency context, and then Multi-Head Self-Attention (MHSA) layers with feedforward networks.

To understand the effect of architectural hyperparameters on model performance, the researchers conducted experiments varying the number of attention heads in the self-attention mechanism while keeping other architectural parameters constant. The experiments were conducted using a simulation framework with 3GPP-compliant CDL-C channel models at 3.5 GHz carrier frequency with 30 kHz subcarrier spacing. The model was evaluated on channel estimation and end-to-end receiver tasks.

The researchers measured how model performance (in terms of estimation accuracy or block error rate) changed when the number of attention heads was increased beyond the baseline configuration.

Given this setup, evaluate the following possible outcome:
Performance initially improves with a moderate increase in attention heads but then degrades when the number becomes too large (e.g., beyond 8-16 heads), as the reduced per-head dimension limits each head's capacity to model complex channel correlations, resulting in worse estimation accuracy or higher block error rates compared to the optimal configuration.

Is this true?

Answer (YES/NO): NO